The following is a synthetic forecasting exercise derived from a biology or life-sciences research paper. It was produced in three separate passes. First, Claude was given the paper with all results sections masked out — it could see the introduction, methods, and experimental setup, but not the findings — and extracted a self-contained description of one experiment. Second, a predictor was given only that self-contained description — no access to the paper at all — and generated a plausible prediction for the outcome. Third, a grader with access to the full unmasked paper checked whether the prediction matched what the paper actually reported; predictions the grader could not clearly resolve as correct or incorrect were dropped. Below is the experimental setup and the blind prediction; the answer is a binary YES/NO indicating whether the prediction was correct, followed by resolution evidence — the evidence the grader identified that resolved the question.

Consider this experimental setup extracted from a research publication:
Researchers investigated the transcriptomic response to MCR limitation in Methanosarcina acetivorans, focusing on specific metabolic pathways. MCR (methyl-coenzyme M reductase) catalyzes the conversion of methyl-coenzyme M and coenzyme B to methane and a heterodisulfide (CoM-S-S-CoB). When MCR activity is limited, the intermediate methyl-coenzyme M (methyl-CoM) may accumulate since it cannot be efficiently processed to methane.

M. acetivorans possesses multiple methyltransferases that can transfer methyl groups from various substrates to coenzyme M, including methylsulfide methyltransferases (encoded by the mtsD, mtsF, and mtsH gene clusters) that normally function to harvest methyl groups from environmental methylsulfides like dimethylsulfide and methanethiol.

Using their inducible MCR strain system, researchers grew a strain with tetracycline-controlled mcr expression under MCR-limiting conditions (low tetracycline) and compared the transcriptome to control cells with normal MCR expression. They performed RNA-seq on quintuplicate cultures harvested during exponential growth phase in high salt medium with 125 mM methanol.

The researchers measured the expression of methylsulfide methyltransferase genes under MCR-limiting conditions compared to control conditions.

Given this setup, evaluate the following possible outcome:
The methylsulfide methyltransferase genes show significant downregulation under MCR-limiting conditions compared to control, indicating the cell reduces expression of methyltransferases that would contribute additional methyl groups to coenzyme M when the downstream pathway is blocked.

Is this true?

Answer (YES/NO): NO